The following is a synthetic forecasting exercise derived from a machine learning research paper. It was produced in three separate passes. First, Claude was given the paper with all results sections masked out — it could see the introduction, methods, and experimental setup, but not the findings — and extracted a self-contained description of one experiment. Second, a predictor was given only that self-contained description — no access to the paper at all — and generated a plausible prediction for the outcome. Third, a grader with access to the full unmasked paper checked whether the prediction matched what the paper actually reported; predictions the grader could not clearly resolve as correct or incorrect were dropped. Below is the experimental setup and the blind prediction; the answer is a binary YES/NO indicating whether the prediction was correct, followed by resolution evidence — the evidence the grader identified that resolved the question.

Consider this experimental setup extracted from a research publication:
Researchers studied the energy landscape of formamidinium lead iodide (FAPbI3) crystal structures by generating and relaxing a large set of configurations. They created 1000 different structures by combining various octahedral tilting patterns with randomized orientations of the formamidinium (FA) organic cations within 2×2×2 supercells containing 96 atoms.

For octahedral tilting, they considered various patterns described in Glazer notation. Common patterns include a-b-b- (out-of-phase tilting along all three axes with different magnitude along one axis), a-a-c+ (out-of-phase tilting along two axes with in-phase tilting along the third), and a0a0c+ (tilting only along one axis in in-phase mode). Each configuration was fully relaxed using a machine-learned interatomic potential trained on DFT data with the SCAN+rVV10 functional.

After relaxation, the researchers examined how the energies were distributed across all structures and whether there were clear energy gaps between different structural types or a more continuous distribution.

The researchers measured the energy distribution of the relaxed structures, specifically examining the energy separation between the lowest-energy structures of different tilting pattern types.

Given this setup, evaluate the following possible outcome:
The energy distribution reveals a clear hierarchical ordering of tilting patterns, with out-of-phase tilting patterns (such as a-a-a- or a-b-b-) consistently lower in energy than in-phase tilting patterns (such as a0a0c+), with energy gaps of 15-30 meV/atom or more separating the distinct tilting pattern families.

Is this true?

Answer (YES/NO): NO